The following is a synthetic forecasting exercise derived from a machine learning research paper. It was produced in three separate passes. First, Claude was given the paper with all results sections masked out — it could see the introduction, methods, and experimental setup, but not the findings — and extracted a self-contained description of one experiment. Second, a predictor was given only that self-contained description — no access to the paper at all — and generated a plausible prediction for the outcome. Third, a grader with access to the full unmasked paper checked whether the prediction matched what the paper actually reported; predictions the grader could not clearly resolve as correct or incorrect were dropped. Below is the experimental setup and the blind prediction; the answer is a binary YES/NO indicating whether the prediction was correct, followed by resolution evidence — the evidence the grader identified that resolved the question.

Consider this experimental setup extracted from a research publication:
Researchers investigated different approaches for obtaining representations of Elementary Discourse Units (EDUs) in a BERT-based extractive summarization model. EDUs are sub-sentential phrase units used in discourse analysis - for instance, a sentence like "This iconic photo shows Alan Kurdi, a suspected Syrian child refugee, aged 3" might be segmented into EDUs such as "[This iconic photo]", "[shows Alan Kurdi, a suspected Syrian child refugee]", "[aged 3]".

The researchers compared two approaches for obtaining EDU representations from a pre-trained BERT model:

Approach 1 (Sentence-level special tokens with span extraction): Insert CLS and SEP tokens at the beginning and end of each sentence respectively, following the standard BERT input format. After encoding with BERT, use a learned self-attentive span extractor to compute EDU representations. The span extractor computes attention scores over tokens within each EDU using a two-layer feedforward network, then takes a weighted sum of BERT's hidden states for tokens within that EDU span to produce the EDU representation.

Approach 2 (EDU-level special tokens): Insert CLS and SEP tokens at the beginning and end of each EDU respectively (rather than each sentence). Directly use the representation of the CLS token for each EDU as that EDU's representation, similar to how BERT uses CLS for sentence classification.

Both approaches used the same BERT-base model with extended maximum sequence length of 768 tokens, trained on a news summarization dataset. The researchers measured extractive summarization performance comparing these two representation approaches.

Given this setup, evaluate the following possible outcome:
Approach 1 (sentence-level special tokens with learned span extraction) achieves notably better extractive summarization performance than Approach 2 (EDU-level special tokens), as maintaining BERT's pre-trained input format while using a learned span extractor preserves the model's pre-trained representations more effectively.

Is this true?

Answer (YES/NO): YES